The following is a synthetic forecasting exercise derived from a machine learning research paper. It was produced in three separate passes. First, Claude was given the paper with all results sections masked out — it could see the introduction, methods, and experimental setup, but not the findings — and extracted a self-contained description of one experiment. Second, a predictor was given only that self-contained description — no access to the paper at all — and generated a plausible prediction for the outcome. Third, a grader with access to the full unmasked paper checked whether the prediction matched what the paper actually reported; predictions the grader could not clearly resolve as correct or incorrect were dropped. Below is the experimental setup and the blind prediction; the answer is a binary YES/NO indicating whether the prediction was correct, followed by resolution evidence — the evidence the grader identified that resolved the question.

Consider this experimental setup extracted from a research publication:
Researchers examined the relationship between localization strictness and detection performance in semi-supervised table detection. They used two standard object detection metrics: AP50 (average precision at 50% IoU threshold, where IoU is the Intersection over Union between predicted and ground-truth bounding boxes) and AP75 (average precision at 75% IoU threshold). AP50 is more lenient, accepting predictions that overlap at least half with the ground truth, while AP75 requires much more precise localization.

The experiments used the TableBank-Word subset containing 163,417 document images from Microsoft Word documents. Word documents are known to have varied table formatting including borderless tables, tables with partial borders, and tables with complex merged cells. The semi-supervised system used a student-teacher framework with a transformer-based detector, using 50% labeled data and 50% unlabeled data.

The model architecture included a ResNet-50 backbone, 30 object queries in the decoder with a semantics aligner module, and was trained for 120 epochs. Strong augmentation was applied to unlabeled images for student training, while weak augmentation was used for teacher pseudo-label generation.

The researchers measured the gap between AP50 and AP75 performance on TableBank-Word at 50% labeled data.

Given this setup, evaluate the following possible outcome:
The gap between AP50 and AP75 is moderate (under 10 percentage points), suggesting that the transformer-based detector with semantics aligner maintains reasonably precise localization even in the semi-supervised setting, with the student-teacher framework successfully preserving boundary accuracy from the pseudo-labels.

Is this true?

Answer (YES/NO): YES